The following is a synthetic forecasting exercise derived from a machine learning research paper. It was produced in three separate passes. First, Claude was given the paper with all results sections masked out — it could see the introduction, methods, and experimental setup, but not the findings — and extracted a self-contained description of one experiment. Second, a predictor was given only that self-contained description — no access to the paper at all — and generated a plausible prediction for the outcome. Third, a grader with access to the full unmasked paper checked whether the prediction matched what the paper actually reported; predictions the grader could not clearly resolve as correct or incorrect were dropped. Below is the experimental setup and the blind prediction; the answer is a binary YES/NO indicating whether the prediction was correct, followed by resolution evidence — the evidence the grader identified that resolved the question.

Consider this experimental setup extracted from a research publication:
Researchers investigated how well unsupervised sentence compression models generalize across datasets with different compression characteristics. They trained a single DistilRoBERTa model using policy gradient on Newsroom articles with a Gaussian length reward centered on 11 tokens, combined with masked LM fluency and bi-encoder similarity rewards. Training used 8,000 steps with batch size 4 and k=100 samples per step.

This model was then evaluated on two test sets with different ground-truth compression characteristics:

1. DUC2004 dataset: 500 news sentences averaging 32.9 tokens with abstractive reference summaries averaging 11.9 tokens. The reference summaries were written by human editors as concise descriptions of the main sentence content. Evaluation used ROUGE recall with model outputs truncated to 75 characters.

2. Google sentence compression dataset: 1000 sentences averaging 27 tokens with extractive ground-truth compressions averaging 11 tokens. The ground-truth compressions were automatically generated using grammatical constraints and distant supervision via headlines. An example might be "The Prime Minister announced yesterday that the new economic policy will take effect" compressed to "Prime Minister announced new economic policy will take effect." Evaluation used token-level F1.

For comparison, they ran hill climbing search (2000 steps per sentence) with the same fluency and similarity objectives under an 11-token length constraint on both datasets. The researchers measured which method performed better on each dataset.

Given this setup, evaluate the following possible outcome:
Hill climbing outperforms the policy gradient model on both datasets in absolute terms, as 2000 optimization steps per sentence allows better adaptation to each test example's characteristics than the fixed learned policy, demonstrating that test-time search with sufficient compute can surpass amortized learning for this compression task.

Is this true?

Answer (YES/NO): NO